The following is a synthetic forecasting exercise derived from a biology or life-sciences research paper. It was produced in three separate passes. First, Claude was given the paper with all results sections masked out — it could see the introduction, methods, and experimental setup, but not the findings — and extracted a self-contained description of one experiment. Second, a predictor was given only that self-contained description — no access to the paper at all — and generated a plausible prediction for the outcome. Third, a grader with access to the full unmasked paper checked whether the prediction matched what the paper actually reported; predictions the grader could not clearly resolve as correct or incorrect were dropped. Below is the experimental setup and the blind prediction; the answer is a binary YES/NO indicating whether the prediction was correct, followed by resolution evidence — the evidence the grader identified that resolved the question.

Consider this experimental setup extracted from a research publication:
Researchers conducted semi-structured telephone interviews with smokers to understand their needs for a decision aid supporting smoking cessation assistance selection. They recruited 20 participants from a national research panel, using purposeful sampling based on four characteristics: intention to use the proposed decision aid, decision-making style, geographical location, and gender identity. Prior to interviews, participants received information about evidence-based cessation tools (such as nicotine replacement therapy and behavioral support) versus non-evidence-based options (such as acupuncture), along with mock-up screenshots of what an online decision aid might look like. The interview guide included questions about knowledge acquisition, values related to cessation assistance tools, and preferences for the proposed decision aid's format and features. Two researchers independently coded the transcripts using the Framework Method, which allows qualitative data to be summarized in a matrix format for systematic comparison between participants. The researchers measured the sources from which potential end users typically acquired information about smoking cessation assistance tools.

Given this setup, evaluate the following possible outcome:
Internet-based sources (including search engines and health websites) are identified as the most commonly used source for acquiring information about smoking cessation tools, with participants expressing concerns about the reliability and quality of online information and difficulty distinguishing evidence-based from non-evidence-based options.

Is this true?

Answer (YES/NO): NO